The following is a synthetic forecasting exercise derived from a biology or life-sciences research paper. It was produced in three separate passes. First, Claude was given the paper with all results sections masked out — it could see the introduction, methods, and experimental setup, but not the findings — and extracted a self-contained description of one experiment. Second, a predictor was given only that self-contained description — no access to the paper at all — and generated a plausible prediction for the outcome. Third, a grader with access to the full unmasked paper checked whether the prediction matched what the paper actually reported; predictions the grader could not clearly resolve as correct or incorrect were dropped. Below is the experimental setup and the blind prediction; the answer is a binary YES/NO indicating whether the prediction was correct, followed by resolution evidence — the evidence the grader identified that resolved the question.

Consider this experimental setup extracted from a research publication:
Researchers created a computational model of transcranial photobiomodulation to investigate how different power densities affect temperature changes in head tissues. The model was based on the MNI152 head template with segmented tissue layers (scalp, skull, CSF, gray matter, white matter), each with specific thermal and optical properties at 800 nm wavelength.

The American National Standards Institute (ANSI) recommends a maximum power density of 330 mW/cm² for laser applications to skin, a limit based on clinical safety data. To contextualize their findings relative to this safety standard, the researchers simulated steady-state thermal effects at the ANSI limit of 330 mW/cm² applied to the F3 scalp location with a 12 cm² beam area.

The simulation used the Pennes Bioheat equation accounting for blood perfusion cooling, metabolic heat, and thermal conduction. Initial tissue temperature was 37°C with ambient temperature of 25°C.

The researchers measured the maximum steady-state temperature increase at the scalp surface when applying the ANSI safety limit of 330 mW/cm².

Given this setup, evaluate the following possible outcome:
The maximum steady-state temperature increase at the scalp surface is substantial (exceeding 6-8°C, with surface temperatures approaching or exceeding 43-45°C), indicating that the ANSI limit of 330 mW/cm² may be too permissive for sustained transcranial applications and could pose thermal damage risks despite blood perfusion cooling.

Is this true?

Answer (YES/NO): NO